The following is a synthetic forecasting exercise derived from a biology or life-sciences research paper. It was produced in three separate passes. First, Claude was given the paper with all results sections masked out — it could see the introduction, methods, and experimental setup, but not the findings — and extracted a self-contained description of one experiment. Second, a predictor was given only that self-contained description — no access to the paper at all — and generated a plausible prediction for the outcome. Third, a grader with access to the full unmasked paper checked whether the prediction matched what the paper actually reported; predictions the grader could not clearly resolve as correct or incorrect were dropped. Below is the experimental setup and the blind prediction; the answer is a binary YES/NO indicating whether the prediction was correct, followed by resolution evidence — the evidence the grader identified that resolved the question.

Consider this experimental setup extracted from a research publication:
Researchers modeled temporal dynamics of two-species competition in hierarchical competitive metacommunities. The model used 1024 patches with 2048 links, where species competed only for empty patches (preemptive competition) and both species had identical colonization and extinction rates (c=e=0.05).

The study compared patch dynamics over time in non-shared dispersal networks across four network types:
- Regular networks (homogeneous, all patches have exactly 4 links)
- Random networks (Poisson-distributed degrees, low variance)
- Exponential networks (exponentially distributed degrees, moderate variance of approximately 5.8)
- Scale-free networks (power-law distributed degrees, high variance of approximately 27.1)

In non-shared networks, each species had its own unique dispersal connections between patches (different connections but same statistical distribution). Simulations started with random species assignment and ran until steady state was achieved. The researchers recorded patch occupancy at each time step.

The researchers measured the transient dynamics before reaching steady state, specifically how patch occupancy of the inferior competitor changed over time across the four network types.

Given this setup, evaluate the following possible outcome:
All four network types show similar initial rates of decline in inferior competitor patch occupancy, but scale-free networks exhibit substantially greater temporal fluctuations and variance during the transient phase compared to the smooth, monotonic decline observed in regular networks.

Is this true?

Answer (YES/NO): NO